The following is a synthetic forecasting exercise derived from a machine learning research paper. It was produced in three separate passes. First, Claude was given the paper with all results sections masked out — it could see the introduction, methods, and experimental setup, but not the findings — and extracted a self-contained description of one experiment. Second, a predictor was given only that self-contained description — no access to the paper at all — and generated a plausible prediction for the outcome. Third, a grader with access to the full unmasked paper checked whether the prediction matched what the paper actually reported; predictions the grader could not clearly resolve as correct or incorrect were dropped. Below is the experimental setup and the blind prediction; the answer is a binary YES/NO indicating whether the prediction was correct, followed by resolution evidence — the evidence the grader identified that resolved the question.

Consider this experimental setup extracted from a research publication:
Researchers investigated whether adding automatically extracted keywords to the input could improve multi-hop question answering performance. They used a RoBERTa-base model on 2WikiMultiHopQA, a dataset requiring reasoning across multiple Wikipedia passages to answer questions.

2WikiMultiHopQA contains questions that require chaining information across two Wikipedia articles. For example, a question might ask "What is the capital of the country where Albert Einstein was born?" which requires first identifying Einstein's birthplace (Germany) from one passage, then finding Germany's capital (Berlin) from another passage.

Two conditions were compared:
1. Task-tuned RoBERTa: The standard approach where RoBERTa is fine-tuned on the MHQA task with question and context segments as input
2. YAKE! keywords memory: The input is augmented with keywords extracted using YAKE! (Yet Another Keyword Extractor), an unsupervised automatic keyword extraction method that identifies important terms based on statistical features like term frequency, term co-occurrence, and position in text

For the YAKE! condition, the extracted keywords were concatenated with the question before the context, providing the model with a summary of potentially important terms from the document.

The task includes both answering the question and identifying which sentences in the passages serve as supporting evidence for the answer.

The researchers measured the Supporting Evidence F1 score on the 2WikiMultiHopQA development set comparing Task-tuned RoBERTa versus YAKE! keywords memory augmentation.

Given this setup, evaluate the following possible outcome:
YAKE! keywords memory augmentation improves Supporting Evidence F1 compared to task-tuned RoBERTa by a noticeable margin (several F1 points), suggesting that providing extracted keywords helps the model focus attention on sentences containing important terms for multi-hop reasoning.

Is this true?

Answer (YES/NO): NO